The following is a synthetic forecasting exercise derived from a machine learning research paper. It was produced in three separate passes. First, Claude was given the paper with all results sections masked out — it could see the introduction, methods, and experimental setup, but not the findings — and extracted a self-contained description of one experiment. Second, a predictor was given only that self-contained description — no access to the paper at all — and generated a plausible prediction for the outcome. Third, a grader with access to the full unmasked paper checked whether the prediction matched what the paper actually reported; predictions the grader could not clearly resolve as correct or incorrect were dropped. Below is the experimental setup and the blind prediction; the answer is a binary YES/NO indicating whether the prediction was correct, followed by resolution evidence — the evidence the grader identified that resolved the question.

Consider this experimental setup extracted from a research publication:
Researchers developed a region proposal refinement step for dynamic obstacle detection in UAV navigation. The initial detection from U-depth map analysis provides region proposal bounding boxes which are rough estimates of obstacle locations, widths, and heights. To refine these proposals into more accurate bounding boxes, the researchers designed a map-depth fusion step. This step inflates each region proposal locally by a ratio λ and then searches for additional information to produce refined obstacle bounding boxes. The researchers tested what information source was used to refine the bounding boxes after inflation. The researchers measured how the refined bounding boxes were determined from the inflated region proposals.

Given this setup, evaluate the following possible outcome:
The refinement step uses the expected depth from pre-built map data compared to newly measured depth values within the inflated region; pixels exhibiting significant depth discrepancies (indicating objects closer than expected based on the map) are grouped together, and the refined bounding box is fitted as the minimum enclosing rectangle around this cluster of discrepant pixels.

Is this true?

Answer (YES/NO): NO